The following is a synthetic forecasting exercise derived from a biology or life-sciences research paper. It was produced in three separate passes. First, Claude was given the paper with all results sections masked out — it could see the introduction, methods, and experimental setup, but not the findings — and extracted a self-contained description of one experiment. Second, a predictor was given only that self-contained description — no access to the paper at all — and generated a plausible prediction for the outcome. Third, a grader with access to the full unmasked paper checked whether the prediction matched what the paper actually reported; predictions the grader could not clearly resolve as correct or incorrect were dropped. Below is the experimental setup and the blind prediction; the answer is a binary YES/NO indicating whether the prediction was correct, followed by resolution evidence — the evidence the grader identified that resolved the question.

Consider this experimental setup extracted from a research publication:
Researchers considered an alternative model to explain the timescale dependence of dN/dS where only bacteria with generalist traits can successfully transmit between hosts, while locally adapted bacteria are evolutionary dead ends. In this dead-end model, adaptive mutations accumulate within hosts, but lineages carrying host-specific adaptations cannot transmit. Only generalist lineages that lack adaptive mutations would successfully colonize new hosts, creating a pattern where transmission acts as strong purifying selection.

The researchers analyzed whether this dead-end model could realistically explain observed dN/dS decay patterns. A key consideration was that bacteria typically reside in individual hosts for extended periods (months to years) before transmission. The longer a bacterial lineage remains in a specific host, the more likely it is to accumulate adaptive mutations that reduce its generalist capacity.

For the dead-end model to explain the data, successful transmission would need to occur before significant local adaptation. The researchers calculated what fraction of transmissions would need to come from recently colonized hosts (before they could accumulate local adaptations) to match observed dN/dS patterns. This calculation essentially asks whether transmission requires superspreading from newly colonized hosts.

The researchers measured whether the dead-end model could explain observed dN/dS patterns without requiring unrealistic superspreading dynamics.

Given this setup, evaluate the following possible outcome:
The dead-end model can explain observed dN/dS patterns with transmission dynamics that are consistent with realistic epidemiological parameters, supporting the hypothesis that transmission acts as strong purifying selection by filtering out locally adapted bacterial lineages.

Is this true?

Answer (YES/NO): NO